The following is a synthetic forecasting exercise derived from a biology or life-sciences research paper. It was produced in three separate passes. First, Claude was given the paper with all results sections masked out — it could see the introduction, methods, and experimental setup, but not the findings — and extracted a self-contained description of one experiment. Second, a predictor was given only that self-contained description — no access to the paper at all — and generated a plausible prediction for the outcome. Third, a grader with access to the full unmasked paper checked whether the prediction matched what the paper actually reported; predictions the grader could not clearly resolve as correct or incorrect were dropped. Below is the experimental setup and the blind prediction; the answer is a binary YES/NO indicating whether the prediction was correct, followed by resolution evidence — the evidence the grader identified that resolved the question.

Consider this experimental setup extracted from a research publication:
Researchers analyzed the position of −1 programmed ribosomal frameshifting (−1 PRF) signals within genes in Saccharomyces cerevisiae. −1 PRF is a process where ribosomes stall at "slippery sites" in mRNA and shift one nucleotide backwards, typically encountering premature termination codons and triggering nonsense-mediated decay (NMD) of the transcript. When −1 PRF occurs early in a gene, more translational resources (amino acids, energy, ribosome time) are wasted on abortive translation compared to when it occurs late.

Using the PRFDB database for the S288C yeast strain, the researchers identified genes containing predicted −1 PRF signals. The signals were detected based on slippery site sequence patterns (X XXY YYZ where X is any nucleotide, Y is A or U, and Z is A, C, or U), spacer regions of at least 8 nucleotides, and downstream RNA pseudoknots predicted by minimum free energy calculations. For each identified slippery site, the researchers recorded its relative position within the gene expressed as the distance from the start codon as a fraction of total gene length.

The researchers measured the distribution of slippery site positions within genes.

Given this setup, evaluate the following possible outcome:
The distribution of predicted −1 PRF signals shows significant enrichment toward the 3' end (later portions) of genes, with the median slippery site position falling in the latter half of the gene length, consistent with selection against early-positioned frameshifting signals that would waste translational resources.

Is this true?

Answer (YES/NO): NO